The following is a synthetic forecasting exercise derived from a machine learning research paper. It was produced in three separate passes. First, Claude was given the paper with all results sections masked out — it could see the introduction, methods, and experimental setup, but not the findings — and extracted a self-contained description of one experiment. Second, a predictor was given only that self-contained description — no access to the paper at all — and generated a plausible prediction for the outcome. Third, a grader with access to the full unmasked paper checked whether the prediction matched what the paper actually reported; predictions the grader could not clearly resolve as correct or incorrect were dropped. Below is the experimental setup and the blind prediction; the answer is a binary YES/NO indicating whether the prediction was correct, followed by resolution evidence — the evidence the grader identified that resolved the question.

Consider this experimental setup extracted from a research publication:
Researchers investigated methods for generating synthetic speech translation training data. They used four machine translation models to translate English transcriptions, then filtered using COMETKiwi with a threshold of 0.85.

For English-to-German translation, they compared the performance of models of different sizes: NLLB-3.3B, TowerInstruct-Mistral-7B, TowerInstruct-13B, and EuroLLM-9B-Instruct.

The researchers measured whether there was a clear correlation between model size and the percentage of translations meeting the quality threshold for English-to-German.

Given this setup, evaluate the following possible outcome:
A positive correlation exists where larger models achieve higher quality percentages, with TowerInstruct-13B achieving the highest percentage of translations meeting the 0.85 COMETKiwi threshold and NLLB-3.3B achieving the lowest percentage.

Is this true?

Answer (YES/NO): NO